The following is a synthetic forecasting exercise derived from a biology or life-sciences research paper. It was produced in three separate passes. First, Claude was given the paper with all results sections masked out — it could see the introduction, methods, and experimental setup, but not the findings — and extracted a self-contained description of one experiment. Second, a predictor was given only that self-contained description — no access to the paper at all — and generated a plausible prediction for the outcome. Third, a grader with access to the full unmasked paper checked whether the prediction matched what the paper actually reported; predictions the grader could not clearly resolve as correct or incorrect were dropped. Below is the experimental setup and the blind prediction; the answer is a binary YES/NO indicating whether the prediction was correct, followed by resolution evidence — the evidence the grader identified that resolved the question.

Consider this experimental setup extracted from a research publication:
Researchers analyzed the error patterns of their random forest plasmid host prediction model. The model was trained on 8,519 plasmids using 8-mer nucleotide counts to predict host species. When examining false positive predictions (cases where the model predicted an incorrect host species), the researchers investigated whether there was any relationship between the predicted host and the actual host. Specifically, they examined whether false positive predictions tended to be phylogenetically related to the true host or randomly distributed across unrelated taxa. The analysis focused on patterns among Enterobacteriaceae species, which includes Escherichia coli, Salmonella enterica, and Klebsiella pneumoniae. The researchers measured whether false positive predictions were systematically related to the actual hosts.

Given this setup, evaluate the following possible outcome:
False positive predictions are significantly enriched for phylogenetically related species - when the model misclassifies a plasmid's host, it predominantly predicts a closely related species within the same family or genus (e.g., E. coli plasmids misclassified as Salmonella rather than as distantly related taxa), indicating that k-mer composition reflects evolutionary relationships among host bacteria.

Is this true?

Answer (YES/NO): YES